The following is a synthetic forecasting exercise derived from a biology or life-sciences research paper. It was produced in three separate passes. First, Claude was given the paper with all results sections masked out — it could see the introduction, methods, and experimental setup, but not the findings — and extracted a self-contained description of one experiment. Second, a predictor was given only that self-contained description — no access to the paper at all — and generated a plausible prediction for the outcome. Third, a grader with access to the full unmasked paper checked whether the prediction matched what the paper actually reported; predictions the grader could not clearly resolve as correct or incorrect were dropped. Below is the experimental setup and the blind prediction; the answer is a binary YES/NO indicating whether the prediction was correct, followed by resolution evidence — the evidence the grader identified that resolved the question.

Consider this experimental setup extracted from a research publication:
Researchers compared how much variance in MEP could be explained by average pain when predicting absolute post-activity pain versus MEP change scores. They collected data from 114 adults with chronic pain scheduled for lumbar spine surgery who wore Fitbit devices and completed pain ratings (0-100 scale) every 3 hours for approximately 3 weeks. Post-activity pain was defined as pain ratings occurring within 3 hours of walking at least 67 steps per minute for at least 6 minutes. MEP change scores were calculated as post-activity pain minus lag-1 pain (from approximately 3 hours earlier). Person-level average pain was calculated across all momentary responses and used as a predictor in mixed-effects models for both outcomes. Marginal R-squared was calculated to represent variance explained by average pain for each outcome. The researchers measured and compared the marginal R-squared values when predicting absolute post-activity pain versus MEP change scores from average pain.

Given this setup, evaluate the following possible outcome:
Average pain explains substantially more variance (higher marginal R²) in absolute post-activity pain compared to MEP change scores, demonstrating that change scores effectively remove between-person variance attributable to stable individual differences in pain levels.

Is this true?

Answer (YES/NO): YES